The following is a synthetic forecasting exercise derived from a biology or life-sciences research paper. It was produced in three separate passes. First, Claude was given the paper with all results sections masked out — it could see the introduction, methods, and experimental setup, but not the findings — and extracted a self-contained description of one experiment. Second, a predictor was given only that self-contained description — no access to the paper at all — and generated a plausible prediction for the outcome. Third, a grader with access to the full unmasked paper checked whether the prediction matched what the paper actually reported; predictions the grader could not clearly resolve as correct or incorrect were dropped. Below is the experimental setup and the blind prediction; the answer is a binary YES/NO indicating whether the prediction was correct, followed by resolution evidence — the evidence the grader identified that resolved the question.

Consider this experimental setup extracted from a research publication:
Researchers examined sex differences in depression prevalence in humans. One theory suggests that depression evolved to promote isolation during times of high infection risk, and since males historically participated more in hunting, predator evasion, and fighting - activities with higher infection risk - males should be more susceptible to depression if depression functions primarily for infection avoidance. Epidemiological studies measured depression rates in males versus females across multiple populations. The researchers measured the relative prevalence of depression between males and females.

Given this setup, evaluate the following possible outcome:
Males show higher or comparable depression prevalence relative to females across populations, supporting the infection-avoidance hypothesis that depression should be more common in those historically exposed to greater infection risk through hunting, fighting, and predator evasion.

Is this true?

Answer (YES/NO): NO